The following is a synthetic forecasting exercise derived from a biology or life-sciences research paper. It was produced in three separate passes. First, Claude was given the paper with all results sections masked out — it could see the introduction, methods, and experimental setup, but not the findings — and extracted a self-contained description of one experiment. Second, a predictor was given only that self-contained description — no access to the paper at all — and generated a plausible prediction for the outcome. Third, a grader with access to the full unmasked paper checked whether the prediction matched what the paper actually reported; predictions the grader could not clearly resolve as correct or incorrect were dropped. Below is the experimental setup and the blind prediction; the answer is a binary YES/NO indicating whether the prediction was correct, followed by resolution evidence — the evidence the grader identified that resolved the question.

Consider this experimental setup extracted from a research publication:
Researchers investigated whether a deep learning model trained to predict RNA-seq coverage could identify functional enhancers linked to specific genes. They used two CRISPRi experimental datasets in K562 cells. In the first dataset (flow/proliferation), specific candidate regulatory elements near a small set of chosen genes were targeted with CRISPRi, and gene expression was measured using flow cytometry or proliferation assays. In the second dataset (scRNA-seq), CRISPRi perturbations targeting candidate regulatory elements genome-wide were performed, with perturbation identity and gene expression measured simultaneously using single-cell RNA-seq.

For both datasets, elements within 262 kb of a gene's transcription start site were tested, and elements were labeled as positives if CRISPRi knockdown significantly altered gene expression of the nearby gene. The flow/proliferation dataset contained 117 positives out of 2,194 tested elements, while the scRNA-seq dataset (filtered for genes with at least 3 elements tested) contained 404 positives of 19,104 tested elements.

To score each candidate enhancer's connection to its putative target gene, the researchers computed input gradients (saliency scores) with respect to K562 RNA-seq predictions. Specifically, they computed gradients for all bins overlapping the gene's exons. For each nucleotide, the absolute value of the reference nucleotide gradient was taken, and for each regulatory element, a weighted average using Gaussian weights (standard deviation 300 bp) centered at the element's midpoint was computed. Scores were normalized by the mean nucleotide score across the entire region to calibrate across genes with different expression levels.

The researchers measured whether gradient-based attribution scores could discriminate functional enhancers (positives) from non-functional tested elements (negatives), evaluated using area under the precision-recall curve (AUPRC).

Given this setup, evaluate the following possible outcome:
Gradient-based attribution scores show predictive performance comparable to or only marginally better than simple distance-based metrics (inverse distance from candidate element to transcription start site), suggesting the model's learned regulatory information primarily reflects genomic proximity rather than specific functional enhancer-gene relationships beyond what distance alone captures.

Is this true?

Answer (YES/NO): NO